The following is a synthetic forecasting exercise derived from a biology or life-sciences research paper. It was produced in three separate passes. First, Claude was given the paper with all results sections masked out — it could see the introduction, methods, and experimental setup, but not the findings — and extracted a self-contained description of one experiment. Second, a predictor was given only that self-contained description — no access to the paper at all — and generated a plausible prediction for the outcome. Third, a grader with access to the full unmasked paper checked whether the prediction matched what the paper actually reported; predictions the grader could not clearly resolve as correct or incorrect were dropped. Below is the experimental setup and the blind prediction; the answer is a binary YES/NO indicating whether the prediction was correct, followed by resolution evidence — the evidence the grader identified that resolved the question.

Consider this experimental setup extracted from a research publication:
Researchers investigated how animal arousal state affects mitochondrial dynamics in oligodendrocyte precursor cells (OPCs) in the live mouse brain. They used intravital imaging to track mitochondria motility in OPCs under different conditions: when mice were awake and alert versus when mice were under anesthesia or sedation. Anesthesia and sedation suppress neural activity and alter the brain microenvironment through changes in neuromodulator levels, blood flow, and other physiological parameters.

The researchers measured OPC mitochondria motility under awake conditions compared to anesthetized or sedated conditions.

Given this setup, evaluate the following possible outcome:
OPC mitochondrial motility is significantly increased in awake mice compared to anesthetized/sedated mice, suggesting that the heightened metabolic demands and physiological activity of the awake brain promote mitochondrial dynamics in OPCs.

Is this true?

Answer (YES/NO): YES